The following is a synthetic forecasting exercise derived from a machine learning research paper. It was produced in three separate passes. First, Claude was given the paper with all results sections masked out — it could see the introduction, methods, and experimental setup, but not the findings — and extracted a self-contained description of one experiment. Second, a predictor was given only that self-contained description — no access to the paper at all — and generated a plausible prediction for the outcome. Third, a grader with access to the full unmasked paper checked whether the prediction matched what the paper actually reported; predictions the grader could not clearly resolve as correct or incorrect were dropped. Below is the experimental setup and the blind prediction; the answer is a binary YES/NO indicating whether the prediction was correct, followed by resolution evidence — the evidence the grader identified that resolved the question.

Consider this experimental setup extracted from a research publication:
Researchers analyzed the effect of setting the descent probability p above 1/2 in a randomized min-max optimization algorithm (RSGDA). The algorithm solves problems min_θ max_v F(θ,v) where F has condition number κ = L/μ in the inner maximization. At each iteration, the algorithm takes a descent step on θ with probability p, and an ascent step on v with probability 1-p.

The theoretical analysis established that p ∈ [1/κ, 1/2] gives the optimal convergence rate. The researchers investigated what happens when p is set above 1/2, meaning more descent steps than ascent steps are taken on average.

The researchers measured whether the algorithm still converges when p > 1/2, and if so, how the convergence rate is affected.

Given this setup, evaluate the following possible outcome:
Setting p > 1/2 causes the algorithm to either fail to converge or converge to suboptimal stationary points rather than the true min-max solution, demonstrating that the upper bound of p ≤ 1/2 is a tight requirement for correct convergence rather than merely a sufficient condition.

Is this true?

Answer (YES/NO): NO